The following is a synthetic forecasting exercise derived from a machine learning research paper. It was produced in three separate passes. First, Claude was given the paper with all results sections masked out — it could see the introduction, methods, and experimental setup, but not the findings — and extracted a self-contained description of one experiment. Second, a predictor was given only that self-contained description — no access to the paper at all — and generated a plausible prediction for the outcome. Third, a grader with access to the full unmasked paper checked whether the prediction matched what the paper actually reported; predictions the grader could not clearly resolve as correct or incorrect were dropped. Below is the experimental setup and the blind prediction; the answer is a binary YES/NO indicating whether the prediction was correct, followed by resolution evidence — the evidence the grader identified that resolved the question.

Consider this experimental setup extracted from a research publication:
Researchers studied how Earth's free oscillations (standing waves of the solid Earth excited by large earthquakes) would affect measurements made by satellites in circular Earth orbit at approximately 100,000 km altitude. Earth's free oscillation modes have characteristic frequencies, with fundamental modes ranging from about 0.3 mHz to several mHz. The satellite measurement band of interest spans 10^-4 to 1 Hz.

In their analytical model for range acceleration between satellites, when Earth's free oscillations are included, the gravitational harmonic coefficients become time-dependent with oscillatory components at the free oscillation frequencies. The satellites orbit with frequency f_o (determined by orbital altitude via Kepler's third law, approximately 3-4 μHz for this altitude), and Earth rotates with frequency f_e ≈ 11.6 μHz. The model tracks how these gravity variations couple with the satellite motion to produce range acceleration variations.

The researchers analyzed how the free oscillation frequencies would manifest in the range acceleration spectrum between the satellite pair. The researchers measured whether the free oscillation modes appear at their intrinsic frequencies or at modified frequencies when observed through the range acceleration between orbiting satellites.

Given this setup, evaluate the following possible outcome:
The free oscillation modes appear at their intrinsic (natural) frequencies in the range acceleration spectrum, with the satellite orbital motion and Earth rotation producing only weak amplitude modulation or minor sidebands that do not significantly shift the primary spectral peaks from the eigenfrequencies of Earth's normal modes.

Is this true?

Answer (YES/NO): NO